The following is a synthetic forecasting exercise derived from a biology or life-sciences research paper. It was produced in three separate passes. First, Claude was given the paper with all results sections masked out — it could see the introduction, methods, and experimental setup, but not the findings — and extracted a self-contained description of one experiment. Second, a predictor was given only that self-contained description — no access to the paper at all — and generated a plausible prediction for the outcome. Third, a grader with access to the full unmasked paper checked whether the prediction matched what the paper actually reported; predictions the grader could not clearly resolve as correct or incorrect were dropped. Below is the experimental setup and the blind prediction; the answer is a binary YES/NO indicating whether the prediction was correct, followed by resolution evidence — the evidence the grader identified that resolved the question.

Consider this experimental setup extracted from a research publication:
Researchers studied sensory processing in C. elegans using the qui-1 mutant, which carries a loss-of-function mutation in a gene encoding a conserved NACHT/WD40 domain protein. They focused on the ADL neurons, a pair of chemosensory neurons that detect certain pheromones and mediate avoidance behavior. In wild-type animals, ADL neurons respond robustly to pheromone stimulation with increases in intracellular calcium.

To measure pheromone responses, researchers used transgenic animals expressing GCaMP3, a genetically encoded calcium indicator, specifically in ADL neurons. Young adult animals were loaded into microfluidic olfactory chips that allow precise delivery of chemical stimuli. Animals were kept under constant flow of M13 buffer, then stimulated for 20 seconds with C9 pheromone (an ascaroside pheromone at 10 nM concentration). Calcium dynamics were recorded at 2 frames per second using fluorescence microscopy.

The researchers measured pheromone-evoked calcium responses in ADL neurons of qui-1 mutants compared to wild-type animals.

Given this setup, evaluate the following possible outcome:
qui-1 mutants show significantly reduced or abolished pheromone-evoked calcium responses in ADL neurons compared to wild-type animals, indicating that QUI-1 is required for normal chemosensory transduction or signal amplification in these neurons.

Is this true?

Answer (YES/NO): YES